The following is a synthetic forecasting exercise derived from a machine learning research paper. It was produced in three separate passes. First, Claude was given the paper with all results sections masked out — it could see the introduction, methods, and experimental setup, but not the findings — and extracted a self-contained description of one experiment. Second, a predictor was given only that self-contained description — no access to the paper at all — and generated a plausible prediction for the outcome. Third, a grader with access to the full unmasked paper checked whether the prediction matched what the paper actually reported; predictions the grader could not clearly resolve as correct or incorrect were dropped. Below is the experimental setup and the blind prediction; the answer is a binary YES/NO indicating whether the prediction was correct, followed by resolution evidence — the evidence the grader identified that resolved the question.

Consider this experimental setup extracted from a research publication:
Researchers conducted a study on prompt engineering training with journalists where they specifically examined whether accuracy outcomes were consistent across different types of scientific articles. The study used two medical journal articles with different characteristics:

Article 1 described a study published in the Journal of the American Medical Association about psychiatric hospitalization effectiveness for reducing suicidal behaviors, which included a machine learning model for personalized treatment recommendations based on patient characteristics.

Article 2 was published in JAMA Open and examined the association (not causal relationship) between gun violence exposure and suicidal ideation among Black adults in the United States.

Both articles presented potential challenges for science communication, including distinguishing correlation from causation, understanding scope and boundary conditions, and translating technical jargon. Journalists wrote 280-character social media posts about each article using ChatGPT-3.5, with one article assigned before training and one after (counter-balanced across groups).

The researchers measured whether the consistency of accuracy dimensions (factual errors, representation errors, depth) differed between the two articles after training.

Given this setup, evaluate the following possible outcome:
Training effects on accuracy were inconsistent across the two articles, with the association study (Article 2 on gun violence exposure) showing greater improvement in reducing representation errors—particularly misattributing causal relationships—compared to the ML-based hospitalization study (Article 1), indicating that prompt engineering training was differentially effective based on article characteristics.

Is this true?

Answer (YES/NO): NO